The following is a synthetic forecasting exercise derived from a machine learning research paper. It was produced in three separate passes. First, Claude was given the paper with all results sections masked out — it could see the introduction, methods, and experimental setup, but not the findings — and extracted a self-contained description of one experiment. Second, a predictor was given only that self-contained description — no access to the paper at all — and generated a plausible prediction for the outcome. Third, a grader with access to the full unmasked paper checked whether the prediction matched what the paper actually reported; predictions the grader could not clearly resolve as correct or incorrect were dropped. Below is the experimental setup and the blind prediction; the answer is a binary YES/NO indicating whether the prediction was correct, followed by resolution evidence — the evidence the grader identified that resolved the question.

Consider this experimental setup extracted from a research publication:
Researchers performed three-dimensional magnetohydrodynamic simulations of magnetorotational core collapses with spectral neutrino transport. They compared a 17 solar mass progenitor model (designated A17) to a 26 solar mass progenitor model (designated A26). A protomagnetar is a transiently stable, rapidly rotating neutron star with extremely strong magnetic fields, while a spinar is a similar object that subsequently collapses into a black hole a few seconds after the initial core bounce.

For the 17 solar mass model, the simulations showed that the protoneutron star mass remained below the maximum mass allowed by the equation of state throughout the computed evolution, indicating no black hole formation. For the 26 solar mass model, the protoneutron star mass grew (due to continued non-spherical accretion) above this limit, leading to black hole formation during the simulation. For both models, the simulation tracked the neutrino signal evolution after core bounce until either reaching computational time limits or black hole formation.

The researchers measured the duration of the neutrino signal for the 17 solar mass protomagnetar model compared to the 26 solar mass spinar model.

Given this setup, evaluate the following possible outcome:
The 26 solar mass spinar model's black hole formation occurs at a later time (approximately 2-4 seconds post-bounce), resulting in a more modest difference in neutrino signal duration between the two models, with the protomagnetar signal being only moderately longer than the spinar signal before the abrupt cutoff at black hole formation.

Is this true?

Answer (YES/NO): NO